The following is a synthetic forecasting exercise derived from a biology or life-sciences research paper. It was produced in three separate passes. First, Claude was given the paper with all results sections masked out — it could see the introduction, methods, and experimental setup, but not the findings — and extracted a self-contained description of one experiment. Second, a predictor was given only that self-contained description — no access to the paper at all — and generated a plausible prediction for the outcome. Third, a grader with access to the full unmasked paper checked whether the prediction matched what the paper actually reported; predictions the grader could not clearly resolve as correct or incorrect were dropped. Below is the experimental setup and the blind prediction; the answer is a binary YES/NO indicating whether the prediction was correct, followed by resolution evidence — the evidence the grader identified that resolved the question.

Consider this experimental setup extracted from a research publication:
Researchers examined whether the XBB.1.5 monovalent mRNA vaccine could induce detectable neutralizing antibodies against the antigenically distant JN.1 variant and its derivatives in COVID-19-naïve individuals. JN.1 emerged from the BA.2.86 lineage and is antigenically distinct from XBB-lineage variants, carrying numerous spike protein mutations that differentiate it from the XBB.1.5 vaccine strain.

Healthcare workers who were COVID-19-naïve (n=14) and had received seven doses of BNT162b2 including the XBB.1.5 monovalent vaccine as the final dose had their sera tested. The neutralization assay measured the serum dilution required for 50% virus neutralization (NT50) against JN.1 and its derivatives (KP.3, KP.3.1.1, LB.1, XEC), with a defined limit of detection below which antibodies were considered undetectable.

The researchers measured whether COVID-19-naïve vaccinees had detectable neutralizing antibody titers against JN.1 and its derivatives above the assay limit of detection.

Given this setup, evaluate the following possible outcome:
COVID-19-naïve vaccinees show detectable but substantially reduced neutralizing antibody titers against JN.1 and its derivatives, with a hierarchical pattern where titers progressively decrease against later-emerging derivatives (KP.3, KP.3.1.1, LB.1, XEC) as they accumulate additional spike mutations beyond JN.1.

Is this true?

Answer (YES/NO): NO